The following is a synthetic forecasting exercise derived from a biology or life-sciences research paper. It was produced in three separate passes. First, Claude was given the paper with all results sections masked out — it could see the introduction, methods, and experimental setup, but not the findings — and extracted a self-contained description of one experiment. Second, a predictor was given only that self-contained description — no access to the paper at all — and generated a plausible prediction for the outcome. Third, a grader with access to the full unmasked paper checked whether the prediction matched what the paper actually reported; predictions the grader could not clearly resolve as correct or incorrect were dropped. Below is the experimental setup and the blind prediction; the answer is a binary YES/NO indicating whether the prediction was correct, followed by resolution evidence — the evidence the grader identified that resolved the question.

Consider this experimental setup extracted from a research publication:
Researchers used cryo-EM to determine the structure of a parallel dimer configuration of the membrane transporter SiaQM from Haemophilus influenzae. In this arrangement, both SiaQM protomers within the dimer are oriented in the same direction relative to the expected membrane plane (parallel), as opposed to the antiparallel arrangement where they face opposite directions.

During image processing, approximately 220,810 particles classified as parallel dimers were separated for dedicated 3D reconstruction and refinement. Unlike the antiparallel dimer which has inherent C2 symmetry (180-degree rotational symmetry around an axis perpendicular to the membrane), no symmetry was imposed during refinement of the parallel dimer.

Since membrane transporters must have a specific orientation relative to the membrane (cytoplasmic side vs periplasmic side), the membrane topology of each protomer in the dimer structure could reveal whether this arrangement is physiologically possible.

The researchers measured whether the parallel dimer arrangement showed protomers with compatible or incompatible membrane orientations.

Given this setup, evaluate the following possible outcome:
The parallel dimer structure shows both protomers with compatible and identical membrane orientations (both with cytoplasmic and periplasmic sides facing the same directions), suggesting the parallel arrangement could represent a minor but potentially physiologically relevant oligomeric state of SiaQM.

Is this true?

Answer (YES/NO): YES